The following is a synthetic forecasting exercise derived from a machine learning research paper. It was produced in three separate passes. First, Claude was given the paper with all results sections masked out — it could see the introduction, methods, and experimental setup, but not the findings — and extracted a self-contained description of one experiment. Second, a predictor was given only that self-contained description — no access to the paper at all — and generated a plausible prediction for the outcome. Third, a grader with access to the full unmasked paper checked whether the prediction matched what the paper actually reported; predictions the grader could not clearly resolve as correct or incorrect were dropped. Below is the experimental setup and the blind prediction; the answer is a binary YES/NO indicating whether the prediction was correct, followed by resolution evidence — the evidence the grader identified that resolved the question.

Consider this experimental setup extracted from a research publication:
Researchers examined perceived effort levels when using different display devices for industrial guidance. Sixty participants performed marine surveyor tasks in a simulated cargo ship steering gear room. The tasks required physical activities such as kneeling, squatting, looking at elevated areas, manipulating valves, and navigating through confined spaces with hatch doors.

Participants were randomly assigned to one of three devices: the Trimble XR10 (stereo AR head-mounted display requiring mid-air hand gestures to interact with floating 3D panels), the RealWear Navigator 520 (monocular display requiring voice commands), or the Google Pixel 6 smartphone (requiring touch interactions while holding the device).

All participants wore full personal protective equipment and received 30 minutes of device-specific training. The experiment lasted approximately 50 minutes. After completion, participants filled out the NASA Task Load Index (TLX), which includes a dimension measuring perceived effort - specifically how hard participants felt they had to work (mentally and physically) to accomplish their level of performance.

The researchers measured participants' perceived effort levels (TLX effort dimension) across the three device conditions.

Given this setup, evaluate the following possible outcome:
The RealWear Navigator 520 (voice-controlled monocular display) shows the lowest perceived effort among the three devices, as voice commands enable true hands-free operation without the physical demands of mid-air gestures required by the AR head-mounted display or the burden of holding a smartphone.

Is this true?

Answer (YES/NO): YES